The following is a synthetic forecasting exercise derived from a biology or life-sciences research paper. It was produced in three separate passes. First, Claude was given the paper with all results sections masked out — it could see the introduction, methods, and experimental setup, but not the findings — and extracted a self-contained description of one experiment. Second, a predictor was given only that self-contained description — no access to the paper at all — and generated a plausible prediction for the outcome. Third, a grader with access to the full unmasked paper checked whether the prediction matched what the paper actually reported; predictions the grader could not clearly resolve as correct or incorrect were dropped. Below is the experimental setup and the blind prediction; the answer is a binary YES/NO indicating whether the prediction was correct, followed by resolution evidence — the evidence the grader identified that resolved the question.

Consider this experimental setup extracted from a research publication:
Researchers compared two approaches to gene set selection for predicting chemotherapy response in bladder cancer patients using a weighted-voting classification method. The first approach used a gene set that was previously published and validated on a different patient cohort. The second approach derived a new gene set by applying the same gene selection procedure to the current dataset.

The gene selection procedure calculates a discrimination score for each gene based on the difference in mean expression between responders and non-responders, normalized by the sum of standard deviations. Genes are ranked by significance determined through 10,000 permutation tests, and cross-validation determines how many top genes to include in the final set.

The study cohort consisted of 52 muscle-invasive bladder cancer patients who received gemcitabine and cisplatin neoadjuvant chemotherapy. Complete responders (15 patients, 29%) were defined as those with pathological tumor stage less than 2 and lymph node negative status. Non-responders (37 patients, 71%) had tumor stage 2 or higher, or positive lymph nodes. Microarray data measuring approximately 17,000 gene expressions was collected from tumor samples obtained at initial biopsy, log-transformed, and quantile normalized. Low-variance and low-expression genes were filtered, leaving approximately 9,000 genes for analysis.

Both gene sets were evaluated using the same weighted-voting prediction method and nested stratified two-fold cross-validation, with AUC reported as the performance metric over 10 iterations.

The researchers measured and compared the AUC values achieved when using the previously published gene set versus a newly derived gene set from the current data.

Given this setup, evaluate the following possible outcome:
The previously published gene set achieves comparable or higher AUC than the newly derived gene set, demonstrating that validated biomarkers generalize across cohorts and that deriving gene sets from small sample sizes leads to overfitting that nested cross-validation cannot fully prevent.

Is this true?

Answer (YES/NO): NO